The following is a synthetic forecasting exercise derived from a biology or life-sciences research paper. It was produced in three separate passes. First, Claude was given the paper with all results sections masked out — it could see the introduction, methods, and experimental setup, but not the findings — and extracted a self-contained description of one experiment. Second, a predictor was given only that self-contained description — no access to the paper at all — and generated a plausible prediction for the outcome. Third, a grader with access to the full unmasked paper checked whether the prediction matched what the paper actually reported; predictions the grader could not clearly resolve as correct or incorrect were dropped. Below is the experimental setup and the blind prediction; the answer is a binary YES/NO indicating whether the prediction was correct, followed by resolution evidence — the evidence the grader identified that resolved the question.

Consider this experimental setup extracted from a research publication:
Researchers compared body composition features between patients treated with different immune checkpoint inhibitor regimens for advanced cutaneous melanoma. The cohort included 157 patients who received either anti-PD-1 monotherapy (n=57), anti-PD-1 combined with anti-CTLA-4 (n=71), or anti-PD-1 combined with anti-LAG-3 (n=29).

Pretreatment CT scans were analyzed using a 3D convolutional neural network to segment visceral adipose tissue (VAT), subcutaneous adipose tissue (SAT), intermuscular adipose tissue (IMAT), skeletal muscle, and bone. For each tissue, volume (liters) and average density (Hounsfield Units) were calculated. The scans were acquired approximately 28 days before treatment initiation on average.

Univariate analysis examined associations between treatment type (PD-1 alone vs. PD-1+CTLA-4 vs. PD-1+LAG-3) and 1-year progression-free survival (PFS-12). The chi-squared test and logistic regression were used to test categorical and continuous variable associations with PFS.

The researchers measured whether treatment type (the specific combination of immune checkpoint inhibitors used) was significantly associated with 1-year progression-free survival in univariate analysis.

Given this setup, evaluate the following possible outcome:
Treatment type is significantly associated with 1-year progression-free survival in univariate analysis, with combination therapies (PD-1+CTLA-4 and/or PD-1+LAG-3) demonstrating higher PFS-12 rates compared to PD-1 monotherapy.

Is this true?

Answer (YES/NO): NO